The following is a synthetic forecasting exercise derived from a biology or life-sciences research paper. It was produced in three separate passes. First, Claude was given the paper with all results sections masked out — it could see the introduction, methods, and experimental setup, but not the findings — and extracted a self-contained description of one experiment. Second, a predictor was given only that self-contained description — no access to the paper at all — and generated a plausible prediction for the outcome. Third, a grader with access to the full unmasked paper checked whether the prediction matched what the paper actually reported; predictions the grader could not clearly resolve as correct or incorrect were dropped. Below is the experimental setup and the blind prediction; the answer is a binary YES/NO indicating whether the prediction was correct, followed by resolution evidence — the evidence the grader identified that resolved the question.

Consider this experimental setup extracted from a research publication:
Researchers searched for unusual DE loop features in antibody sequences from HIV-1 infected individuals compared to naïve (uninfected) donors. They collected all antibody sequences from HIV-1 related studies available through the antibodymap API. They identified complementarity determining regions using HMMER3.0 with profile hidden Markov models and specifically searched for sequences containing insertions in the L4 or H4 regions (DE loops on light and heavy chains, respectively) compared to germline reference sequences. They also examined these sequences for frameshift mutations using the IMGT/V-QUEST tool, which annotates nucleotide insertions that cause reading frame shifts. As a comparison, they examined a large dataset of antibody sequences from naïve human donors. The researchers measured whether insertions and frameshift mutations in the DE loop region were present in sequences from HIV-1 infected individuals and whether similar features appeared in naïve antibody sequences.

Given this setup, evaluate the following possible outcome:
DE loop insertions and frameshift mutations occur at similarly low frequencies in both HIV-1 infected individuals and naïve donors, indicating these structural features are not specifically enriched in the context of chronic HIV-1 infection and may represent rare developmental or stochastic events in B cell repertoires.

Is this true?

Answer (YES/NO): NO